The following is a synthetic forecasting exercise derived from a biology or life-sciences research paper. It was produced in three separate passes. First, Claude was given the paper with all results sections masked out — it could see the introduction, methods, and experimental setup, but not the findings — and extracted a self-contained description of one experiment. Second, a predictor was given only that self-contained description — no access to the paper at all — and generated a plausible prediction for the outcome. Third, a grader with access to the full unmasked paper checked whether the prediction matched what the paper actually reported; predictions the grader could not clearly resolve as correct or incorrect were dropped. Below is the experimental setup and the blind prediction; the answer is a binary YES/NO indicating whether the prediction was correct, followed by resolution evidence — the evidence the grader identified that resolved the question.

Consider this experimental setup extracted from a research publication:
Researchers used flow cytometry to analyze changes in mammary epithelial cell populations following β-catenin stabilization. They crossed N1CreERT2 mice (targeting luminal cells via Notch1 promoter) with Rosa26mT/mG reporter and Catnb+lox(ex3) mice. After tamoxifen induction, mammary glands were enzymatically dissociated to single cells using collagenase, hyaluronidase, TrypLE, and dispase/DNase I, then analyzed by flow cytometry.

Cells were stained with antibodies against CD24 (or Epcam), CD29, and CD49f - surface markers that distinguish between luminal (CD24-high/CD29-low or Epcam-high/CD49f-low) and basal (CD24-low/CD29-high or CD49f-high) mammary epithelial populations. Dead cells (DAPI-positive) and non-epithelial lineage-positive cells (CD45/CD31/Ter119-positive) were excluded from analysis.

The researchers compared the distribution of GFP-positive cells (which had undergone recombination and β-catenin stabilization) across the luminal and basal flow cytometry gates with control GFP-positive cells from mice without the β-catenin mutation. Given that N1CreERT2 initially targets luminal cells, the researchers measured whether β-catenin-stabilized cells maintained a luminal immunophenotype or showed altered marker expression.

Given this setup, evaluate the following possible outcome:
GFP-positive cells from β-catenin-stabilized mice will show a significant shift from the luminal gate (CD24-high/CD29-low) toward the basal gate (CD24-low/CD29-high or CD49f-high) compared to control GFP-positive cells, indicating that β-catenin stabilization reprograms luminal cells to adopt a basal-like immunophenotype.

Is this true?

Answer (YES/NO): NO